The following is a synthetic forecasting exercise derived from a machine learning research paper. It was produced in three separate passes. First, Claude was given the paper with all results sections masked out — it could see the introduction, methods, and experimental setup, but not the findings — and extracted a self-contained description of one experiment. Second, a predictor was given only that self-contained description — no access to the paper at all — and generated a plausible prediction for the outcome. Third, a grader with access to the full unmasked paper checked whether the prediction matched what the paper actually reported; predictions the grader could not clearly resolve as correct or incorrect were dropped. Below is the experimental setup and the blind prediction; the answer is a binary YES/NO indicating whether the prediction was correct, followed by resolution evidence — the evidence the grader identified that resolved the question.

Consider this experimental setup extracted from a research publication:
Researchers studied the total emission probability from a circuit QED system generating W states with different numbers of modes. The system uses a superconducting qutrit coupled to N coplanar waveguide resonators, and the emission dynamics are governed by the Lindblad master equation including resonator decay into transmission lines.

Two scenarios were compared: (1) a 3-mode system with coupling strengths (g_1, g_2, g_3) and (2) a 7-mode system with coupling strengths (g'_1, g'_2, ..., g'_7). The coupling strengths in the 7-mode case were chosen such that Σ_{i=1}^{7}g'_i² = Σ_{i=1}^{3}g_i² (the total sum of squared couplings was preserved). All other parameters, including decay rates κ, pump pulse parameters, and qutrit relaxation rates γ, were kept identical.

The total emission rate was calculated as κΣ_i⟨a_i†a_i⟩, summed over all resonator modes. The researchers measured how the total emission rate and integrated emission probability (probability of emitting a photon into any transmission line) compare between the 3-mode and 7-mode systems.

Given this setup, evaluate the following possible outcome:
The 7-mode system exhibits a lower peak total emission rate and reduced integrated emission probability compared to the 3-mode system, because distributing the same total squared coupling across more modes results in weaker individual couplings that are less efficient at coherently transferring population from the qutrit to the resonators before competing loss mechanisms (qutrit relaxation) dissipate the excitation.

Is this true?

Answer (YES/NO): NO